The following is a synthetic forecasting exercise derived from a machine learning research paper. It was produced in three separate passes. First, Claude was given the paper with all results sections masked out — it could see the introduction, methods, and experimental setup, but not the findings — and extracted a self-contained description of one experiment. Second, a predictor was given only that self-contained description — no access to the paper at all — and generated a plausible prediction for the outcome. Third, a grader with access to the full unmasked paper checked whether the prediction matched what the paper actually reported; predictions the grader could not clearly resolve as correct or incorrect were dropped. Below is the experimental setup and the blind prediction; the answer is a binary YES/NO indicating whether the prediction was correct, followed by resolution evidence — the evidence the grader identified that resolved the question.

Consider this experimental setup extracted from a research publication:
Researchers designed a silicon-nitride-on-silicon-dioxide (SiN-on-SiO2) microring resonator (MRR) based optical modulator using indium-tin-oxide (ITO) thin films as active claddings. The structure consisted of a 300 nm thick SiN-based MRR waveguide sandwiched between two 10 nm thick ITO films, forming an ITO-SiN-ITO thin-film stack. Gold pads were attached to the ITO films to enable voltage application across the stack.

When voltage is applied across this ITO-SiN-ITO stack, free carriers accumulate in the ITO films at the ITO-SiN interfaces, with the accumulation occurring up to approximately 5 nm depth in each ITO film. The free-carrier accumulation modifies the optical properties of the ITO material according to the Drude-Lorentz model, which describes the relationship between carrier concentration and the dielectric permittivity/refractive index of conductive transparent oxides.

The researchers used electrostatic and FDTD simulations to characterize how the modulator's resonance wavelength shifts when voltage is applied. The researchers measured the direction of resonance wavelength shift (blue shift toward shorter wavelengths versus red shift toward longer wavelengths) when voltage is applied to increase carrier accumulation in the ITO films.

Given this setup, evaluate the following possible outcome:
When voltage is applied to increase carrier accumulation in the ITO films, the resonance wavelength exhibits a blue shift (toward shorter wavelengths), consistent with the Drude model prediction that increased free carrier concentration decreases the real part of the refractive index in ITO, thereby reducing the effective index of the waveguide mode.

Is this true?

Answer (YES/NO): YES